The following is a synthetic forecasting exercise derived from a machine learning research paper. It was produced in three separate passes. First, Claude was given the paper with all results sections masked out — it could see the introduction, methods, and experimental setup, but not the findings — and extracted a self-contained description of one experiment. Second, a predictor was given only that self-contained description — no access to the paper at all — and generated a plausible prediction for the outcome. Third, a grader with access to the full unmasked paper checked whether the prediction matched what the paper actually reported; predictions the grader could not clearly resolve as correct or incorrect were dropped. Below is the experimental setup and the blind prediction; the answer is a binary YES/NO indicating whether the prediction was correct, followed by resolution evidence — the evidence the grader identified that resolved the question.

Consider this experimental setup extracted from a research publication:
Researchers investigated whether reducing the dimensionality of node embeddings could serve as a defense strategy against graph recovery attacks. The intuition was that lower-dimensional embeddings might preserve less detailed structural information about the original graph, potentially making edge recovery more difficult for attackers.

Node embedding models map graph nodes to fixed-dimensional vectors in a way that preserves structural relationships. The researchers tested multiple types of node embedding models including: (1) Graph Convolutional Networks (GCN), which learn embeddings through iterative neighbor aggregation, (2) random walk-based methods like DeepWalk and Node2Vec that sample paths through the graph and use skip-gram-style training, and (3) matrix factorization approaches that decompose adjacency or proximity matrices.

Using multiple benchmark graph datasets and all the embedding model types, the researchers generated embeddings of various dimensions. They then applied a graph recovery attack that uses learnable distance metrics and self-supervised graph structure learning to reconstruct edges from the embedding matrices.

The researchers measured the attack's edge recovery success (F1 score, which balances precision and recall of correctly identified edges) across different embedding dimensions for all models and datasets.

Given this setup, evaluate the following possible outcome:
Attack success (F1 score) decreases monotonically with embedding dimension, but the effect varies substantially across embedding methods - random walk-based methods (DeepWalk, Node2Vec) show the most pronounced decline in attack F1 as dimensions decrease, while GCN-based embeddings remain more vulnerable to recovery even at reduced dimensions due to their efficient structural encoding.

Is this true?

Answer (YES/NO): NO